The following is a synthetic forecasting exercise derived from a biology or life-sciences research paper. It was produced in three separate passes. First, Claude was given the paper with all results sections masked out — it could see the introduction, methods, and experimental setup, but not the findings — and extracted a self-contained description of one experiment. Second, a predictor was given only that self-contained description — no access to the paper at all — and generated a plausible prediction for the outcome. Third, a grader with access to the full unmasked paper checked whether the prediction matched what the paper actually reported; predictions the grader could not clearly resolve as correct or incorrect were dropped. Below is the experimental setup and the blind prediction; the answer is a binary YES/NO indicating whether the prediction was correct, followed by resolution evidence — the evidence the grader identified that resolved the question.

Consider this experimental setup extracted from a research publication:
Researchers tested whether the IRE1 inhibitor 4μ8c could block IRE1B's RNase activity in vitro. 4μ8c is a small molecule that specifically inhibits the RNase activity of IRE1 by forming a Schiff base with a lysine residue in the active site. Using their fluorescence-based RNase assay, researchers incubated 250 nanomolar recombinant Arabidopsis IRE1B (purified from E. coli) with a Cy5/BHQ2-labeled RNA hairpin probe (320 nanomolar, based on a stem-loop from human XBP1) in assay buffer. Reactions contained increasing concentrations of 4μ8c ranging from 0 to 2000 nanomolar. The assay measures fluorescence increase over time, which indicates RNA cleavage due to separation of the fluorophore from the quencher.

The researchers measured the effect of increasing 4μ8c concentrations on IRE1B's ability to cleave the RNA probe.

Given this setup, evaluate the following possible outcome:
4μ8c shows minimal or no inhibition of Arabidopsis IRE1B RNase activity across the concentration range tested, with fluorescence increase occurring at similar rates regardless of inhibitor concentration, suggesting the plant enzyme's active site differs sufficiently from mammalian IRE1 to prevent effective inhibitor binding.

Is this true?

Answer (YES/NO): NO